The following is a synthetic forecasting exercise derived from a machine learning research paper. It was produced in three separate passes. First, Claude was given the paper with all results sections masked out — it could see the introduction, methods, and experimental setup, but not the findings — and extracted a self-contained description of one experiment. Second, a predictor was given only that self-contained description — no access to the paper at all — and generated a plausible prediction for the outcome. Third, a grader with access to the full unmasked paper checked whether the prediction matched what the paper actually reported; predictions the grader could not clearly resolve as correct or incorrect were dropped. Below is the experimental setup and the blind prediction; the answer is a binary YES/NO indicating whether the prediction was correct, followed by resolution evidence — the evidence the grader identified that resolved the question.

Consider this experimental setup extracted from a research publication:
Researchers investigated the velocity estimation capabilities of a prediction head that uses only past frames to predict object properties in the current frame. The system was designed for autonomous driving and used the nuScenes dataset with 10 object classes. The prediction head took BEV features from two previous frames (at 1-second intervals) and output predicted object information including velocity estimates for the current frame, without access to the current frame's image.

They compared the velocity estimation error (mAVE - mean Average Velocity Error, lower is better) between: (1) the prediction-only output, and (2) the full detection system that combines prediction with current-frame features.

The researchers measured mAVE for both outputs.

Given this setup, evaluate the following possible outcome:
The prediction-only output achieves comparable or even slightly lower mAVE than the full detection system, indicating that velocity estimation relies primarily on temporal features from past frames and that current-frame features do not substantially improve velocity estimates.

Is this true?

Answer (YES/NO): NO